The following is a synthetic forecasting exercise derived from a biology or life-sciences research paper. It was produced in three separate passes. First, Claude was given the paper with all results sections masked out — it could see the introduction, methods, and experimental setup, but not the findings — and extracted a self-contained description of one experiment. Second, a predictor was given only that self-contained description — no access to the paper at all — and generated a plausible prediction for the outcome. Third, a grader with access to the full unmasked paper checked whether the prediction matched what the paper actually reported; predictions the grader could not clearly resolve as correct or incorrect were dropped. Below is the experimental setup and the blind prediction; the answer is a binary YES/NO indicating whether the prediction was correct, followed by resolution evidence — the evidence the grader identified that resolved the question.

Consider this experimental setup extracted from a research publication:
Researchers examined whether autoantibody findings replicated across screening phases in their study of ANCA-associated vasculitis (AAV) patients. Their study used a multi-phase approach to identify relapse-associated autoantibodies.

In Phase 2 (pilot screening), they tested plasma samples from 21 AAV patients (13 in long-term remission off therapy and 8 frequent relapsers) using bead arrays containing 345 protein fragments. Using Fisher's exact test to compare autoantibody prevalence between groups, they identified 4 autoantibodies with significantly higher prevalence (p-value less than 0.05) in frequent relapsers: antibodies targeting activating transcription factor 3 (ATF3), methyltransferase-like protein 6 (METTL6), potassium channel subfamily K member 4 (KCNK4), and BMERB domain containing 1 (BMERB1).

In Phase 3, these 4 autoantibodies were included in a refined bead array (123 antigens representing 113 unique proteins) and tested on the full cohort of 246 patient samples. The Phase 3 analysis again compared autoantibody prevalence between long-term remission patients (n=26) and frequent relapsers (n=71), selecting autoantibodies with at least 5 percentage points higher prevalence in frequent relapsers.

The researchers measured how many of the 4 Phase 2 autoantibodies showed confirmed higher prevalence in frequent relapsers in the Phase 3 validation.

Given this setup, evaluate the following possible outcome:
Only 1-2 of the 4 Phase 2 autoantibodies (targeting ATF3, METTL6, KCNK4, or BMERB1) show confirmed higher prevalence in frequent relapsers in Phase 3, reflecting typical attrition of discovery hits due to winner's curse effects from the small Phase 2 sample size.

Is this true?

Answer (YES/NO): YES